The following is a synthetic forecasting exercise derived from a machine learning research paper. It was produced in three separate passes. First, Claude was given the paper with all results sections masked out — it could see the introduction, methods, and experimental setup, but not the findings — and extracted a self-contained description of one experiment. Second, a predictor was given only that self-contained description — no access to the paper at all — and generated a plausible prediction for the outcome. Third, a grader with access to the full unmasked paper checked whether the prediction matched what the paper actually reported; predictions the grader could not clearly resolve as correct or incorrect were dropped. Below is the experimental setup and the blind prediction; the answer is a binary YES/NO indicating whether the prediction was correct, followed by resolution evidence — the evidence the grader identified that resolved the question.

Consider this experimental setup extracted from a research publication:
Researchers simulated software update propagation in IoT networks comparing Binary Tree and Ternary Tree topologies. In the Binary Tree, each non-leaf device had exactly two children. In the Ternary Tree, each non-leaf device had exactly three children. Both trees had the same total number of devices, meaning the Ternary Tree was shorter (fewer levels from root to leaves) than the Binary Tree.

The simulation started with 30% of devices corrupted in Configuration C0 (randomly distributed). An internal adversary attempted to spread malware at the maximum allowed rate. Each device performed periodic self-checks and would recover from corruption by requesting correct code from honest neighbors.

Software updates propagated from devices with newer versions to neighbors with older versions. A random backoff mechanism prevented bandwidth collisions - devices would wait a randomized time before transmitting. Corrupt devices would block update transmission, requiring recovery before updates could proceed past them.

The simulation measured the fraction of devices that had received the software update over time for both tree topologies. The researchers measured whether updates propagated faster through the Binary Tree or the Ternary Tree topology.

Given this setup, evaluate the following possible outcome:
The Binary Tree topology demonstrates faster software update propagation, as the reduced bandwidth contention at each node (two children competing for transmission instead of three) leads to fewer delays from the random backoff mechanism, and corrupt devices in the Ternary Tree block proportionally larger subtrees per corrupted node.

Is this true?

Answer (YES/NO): NO